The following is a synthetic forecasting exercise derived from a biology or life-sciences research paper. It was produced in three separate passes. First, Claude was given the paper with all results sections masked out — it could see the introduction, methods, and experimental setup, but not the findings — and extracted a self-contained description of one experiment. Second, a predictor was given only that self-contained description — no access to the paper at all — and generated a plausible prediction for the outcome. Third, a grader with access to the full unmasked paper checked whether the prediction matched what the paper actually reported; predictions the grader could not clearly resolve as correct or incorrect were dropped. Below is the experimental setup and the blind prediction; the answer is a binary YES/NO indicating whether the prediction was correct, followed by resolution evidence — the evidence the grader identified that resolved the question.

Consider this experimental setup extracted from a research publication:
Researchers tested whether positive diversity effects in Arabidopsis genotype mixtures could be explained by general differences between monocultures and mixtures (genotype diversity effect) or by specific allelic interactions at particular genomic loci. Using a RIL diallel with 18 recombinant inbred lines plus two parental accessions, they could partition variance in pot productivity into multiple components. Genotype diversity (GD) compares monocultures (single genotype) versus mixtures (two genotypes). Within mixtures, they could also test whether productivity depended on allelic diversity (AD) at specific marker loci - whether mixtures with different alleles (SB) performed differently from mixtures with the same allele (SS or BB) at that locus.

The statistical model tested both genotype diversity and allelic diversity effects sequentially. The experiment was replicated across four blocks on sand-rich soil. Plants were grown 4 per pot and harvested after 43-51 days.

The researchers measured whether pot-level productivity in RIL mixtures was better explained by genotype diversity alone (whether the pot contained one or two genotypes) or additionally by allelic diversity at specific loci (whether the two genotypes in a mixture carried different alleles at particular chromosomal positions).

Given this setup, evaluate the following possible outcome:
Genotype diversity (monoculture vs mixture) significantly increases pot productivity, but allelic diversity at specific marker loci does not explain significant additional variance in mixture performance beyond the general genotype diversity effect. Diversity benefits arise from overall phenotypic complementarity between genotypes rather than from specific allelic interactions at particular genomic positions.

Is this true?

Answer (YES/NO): NO